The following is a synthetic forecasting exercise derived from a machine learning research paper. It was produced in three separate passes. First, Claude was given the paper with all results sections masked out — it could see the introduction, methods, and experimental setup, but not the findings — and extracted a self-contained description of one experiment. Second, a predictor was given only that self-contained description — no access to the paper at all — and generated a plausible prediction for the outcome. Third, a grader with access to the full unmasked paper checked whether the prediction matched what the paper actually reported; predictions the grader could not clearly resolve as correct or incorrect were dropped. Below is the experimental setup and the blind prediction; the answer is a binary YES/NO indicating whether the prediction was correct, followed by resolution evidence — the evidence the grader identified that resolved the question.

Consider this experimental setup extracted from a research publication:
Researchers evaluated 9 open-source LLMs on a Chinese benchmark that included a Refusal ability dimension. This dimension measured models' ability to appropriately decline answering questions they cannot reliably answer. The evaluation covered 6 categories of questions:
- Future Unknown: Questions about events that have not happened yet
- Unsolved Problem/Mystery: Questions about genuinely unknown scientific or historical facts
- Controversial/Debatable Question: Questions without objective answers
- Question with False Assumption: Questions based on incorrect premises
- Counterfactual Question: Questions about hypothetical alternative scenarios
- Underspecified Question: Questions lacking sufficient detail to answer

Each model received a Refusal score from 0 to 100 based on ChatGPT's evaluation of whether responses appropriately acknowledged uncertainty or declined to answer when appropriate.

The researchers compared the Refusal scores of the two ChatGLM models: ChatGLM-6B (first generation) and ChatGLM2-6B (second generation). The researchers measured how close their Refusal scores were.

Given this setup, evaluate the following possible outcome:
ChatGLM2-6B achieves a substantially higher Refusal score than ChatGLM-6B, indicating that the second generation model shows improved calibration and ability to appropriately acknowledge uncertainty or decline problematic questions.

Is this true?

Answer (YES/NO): NO